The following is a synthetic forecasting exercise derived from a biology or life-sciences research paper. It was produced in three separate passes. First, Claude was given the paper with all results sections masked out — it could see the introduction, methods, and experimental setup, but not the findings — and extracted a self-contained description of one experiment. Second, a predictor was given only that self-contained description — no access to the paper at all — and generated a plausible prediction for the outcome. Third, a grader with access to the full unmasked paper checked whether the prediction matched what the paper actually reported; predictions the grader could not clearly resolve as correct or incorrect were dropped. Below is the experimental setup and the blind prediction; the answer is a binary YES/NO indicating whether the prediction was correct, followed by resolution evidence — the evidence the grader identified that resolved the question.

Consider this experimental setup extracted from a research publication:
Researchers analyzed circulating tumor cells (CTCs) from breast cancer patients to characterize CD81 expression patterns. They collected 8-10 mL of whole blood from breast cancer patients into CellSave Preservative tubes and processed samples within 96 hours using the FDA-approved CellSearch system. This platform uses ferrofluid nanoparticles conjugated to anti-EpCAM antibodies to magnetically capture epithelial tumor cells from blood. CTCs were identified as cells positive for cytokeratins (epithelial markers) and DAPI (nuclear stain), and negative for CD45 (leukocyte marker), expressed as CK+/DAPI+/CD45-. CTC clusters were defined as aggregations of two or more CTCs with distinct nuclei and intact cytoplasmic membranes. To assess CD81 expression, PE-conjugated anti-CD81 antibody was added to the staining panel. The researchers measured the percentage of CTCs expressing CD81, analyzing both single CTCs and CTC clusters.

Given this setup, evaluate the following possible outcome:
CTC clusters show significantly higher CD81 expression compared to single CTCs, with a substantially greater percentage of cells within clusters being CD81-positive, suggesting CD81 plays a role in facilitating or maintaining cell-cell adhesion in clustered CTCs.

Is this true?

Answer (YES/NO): YES